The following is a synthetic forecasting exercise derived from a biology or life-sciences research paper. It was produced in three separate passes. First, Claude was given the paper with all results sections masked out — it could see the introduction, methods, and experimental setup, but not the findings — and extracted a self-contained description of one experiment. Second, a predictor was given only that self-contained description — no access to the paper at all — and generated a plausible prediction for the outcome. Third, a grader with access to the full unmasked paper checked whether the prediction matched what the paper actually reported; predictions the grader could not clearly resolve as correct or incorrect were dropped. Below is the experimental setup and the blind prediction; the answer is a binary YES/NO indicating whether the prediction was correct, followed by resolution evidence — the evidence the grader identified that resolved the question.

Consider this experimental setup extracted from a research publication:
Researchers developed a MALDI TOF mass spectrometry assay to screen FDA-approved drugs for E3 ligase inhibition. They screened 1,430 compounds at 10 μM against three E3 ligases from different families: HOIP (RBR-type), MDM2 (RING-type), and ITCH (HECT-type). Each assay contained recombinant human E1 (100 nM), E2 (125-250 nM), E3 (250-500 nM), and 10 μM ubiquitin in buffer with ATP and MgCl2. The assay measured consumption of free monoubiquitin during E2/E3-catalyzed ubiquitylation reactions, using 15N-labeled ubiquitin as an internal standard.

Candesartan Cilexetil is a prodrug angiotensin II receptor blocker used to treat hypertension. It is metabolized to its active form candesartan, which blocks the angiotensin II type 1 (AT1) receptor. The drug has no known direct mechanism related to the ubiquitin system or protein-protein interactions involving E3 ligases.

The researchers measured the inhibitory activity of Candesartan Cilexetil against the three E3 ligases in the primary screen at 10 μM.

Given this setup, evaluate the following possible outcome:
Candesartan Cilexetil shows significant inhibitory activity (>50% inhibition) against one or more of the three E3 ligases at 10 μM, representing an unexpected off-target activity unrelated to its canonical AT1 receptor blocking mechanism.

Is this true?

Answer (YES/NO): YES